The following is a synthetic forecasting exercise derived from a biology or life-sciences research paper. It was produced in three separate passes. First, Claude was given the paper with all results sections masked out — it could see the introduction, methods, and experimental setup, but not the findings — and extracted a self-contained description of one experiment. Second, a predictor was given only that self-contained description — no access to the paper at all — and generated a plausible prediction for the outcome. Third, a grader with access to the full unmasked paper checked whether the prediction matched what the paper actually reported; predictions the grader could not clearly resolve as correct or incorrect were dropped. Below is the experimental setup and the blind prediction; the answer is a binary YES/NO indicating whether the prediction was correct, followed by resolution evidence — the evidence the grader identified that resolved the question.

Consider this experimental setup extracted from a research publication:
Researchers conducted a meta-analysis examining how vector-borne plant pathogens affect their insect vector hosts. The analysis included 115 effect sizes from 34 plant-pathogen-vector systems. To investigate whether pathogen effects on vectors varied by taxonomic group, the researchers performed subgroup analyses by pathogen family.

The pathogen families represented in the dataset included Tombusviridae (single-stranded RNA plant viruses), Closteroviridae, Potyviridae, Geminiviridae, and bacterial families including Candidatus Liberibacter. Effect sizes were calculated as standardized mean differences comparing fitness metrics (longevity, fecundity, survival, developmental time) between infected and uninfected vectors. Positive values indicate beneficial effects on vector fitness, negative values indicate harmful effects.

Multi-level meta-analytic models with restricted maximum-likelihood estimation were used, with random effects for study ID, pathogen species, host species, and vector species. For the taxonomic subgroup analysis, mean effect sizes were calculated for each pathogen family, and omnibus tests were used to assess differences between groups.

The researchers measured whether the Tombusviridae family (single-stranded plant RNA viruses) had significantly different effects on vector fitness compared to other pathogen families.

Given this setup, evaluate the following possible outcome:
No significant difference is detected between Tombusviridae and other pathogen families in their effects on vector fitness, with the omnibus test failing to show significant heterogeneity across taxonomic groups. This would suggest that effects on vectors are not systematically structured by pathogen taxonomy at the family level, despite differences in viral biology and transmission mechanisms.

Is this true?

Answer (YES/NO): NO